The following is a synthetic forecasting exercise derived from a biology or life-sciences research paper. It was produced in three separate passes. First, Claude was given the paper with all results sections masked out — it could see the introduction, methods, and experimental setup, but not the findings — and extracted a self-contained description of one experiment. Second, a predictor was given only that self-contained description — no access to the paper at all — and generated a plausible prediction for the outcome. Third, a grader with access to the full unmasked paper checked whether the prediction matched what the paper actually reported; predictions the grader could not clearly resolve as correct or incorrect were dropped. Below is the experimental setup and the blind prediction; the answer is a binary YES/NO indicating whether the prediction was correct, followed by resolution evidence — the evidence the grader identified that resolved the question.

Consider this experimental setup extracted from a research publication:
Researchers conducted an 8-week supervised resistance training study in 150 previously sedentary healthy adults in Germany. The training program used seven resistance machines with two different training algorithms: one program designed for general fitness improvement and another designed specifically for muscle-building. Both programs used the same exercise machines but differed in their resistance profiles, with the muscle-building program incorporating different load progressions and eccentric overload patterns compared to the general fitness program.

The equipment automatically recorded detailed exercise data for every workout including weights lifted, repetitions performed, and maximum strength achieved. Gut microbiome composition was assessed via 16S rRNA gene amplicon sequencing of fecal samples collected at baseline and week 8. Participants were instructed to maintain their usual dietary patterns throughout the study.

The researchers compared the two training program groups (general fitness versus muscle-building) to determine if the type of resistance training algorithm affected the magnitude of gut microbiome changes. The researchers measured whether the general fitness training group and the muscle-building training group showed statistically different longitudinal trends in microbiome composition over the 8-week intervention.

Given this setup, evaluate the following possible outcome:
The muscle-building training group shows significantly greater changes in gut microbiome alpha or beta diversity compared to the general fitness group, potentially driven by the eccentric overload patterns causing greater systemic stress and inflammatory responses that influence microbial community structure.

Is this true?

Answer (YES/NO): NO